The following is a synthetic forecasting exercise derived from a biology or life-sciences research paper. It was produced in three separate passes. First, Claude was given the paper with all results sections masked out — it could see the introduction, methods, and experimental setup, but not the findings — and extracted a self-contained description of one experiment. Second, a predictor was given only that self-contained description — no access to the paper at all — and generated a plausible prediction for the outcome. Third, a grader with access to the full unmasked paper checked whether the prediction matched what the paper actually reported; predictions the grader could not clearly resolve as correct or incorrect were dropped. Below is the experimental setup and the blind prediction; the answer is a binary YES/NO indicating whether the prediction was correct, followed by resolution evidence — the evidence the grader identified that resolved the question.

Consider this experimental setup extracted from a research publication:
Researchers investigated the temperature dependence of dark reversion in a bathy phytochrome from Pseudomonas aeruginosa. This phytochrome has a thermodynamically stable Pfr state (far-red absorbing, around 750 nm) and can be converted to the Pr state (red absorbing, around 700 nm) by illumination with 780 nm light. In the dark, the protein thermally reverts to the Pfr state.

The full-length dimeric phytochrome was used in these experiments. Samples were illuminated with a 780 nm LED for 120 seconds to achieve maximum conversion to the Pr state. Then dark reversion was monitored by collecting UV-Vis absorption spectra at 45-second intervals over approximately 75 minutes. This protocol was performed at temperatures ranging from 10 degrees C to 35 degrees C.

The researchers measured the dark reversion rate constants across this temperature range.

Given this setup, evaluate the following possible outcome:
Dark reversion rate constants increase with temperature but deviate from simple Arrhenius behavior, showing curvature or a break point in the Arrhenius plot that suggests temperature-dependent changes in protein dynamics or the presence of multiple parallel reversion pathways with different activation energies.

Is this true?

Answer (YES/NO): NO